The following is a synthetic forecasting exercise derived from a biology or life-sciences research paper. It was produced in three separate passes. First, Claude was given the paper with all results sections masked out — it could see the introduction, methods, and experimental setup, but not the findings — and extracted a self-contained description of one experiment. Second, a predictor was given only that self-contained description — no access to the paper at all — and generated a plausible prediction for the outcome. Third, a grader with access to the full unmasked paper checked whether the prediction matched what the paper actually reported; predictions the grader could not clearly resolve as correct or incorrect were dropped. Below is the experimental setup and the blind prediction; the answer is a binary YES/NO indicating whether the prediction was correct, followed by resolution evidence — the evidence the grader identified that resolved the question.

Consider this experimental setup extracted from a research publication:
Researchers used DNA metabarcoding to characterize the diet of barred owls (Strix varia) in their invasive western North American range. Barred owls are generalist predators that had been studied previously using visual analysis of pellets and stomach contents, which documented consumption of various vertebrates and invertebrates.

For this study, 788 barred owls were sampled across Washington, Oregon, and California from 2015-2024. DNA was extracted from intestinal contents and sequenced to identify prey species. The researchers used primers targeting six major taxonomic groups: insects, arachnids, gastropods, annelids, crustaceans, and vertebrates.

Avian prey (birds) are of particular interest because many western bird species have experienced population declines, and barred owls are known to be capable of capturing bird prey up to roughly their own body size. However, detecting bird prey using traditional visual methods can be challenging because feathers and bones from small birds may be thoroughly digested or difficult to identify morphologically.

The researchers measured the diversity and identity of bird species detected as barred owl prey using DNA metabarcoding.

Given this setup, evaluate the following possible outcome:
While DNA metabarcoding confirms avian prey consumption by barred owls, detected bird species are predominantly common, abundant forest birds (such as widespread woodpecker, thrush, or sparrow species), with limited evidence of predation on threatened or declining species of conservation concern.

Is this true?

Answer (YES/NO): NO